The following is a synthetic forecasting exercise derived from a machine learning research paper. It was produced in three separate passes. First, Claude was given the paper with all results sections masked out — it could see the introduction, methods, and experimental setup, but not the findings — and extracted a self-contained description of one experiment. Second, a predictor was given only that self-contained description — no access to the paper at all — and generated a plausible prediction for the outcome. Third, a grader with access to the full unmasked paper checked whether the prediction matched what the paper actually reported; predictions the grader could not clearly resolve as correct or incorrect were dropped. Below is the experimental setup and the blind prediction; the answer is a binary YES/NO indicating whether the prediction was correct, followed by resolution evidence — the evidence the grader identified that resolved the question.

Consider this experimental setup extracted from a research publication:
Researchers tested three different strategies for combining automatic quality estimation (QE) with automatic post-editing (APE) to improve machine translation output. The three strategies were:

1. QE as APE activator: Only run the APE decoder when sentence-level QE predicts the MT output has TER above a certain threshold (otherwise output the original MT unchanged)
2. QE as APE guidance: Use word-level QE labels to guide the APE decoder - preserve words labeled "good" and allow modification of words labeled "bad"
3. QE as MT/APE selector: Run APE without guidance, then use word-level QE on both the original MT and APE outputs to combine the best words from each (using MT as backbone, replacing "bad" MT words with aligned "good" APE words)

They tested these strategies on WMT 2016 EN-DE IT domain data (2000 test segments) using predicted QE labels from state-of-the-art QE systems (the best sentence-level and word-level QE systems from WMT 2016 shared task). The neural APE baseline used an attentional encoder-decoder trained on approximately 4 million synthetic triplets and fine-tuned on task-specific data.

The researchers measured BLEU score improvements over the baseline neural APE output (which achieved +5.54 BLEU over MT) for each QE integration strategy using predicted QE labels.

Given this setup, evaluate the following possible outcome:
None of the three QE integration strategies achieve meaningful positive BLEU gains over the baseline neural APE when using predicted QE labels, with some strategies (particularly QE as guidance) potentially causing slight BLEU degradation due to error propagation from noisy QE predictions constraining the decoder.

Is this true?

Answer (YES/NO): NO